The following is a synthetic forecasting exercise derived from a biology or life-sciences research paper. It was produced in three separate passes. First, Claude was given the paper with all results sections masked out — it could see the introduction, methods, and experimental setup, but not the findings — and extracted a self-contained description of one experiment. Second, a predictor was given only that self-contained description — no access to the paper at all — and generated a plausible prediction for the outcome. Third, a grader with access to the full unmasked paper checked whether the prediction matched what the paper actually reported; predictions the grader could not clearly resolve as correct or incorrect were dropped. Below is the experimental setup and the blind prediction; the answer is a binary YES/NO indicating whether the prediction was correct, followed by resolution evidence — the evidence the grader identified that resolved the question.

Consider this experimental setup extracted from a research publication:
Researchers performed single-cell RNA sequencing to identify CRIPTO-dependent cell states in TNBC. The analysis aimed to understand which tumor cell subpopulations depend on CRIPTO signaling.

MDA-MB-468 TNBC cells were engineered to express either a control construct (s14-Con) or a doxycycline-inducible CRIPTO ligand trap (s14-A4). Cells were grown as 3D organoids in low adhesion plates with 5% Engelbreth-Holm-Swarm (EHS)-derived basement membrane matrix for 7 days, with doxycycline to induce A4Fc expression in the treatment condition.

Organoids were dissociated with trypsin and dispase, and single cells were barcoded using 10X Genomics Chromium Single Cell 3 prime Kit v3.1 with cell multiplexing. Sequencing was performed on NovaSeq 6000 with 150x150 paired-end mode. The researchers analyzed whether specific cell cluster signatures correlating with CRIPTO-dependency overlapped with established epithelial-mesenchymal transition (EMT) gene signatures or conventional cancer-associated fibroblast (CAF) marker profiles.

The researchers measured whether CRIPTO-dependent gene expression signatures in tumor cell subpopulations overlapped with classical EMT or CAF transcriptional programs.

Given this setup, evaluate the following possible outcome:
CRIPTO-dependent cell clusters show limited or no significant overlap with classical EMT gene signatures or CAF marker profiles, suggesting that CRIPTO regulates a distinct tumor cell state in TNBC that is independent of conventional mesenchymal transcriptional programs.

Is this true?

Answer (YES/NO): YES